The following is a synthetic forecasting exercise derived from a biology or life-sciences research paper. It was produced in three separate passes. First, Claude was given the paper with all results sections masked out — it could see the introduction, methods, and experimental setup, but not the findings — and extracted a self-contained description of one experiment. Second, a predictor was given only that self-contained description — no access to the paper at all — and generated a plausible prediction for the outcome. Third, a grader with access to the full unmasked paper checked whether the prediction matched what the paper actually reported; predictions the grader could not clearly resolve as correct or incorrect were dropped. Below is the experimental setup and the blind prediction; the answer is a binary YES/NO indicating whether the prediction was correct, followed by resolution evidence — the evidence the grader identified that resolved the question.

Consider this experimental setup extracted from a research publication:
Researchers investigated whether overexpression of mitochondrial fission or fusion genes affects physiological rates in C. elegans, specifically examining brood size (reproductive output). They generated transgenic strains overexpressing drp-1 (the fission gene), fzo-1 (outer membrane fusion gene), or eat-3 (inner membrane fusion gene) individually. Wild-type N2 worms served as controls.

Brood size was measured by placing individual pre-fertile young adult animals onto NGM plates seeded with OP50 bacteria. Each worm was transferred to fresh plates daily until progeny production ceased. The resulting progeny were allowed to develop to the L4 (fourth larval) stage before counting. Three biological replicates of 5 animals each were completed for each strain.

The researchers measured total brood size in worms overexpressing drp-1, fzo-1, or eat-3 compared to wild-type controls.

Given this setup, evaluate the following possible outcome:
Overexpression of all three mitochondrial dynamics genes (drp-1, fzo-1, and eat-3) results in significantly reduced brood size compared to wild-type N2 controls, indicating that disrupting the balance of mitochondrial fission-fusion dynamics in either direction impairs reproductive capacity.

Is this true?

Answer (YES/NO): YES